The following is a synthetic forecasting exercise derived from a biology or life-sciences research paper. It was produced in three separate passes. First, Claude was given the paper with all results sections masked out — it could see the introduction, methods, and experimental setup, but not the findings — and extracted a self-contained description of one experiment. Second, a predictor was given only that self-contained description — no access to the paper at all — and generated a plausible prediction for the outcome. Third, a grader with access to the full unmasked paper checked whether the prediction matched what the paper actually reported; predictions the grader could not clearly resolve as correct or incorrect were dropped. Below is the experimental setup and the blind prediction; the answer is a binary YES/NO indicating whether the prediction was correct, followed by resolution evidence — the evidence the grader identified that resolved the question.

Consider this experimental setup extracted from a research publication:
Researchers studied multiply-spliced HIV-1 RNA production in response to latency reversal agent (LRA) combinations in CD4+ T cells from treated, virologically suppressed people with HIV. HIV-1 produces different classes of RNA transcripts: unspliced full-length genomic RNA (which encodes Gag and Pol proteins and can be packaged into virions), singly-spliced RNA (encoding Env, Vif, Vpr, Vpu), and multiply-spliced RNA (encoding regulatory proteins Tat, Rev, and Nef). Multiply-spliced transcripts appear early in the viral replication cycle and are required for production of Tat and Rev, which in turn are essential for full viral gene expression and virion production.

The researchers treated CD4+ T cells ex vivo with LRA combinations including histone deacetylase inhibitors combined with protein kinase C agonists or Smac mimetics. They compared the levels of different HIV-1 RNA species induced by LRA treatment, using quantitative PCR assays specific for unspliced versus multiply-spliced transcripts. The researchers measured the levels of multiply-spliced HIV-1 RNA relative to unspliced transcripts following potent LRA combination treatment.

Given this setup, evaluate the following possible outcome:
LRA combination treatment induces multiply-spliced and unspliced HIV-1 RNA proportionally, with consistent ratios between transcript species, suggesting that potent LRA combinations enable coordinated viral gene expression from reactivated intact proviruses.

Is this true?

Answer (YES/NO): NO